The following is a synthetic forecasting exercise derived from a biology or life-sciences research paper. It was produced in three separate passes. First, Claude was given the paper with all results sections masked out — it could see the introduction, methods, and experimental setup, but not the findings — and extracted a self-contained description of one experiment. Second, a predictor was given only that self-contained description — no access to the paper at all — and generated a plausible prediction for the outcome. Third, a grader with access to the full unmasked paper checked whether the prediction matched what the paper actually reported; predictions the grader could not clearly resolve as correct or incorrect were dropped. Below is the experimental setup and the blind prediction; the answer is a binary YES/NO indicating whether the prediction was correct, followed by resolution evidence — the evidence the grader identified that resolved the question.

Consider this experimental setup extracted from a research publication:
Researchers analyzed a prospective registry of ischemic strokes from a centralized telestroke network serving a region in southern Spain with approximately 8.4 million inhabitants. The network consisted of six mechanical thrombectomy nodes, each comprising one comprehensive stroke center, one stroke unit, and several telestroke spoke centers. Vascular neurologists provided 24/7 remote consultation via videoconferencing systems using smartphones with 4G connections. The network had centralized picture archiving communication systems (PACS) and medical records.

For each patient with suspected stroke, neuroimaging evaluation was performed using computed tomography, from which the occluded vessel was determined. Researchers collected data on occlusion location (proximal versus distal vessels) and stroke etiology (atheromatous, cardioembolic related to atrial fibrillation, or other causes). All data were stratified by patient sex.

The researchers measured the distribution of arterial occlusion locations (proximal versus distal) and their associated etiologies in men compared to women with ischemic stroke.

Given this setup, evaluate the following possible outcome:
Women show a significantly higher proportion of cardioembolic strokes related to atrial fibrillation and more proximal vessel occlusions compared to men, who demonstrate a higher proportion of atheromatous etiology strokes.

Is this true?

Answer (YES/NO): NO